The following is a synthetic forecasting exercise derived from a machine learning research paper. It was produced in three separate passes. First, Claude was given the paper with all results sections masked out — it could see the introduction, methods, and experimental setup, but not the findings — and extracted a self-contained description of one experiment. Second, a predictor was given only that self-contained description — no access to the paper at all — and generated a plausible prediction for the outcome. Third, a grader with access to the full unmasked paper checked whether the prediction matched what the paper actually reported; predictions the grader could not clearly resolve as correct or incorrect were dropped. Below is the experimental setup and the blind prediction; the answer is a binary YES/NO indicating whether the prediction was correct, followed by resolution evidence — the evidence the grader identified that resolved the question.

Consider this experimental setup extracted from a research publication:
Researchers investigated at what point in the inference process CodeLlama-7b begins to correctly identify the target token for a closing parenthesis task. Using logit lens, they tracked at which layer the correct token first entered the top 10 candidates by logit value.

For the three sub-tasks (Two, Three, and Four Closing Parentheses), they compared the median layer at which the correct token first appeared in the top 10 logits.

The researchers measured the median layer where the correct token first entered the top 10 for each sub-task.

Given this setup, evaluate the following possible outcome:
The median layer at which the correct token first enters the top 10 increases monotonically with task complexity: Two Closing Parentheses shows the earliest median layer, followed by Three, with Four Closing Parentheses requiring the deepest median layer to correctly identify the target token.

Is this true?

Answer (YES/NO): NO